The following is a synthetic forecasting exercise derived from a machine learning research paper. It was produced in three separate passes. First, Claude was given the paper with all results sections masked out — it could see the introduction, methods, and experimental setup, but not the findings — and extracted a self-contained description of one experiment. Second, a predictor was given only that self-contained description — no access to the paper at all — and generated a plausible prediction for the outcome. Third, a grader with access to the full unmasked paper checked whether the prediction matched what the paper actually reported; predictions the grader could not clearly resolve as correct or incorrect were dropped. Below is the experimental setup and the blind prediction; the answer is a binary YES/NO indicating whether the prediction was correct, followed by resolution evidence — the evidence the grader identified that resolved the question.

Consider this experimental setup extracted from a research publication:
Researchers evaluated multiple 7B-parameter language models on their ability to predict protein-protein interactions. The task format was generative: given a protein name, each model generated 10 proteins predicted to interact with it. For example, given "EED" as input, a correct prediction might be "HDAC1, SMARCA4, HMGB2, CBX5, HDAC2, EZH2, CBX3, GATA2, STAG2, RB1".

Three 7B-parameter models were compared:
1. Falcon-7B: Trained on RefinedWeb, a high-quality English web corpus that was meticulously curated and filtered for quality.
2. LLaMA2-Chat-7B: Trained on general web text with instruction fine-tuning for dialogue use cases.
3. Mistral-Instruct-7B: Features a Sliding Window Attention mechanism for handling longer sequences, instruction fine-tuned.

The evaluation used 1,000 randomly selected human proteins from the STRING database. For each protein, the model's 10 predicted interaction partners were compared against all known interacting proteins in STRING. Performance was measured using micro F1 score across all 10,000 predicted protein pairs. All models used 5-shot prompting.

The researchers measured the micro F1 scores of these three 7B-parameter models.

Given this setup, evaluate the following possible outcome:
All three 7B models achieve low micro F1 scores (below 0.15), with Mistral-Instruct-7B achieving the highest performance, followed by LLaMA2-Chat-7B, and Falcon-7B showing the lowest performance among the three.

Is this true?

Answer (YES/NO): NO